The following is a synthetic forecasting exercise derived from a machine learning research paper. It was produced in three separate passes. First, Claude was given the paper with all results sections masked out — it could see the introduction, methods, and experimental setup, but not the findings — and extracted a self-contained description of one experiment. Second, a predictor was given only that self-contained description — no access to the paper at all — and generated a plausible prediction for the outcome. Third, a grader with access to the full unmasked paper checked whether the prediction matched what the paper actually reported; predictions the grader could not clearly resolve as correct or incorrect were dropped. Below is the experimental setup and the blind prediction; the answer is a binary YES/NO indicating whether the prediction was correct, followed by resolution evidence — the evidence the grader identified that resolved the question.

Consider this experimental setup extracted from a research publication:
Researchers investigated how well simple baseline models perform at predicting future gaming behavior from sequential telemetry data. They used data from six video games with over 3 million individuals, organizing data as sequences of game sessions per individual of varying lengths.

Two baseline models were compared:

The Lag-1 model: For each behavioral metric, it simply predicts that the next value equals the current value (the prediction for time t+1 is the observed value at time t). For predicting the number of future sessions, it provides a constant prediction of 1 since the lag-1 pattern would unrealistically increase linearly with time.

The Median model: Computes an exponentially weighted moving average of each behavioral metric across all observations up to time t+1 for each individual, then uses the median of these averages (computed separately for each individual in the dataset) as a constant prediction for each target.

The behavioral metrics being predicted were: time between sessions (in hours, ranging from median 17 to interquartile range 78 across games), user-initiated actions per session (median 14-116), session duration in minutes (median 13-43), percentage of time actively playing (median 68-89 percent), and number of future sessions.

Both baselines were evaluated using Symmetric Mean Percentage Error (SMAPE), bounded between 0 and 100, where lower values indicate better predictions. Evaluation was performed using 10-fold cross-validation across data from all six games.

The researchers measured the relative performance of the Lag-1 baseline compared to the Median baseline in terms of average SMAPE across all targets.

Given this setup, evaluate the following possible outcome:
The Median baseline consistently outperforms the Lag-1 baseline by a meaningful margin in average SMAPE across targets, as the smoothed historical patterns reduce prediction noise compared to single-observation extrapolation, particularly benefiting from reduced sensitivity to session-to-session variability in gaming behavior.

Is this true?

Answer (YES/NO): YES